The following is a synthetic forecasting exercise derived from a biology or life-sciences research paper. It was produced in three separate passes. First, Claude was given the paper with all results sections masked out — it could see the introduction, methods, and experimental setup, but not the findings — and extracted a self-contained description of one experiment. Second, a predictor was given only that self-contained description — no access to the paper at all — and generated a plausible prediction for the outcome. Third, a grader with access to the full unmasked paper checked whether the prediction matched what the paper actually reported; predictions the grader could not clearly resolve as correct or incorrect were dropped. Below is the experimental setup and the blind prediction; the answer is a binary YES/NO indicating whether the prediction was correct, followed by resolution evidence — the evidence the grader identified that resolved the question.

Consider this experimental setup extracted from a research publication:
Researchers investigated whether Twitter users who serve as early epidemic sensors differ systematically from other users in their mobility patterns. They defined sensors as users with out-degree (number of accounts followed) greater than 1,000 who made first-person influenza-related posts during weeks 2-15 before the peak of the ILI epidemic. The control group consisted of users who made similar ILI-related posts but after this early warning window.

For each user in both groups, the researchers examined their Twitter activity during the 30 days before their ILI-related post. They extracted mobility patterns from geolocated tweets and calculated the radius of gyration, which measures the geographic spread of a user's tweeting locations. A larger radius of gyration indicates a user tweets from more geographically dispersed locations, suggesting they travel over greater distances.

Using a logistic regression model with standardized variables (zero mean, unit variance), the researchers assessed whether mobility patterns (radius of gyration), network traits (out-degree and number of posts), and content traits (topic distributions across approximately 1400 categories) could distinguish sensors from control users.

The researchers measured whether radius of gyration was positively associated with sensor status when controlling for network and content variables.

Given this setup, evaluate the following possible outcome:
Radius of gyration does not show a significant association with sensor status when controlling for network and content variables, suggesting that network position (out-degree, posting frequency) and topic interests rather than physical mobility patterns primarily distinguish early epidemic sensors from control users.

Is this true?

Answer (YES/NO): NO